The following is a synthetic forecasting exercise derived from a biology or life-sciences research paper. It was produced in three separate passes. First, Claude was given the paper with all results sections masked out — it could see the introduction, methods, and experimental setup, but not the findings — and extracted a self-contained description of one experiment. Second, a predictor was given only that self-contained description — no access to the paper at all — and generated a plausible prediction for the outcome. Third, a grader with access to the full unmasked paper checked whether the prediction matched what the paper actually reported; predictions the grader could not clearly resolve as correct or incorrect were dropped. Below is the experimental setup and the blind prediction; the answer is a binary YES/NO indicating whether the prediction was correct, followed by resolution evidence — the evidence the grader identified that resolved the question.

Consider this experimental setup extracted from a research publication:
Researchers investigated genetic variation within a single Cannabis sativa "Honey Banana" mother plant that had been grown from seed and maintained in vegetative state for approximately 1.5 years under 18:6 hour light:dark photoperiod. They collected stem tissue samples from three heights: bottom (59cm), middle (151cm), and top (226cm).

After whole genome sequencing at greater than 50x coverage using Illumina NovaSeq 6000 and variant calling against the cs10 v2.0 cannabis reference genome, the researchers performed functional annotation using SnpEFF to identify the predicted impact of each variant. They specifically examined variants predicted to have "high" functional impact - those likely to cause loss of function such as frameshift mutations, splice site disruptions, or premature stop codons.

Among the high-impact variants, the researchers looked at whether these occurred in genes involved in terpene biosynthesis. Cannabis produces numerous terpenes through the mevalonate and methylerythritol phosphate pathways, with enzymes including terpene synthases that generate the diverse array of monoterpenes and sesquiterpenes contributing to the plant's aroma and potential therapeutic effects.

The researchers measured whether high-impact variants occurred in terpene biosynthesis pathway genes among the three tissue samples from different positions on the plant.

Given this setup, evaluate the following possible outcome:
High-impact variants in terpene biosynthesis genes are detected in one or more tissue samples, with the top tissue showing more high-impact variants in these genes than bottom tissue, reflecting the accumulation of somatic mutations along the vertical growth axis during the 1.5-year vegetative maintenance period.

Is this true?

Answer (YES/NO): NO